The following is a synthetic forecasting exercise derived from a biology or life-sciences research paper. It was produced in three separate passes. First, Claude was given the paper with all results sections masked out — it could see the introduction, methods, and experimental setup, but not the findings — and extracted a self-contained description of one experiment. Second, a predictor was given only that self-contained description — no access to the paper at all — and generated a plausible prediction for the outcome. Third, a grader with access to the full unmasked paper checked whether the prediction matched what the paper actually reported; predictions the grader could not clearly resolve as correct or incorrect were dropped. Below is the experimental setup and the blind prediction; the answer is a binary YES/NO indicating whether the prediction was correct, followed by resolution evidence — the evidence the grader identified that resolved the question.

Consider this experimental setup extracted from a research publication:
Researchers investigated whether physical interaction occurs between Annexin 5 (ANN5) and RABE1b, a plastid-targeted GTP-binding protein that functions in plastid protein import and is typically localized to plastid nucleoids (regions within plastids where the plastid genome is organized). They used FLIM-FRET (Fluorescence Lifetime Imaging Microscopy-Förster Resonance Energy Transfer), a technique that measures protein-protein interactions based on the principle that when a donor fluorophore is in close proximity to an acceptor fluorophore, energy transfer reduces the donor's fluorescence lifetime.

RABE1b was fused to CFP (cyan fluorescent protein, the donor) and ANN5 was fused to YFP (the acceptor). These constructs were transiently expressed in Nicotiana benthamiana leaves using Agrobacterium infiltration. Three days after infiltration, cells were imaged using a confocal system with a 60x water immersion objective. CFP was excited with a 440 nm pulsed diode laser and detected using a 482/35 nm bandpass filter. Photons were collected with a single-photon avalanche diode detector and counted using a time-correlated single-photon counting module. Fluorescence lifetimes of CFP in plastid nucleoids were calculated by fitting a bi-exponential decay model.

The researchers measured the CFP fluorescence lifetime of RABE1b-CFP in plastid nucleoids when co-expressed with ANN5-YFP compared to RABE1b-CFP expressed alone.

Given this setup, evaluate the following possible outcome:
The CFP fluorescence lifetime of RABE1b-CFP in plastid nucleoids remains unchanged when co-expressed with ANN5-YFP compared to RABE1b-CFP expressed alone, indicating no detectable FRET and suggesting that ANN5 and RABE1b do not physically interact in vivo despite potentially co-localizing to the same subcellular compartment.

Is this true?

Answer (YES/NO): NO